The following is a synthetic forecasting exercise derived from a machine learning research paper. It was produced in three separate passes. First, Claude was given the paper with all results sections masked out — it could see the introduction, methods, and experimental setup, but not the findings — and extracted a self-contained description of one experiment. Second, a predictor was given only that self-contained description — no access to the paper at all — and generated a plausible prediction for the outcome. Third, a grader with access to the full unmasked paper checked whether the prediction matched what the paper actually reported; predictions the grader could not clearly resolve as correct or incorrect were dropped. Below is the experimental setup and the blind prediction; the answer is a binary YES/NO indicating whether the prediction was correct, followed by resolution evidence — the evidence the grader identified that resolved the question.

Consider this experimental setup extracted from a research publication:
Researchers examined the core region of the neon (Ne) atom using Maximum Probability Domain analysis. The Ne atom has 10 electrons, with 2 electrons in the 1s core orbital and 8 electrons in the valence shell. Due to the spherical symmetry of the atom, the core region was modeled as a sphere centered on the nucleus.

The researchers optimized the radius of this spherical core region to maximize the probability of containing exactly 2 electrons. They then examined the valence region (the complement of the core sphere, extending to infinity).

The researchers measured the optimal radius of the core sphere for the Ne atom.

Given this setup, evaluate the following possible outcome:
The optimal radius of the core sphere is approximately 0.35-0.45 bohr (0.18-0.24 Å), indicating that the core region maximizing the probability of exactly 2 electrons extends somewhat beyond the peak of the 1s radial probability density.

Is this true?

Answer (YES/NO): NO